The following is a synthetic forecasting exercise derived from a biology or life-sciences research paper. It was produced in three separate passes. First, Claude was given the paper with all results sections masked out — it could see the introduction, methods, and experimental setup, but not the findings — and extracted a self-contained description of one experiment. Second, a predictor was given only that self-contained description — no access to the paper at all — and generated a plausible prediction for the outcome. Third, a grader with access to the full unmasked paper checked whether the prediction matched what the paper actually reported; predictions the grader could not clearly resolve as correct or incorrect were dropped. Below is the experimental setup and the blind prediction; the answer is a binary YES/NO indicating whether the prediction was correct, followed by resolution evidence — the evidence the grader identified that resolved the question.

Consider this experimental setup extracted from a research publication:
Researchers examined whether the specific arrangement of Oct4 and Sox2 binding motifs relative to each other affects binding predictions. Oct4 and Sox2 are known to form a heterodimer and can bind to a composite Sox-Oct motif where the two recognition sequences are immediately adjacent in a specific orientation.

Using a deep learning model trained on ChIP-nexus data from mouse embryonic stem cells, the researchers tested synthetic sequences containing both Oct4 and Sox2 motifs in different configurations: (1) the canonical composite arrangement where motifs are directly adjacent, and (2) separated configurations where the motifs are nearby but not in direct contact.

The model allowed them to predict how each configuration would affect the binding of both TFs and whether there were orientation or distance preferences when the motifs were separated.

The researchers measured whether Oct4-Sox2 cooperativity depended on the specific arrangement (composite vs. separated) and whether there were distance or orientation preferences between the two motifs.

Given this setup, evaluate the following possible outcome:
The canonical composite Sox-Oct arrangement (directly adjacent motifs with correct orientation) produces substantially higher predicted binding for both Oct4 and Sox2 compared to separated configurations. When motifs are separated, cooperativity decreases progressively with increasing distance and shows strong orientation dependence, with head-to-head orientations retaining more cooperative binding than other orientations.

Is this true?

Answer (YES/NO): NO